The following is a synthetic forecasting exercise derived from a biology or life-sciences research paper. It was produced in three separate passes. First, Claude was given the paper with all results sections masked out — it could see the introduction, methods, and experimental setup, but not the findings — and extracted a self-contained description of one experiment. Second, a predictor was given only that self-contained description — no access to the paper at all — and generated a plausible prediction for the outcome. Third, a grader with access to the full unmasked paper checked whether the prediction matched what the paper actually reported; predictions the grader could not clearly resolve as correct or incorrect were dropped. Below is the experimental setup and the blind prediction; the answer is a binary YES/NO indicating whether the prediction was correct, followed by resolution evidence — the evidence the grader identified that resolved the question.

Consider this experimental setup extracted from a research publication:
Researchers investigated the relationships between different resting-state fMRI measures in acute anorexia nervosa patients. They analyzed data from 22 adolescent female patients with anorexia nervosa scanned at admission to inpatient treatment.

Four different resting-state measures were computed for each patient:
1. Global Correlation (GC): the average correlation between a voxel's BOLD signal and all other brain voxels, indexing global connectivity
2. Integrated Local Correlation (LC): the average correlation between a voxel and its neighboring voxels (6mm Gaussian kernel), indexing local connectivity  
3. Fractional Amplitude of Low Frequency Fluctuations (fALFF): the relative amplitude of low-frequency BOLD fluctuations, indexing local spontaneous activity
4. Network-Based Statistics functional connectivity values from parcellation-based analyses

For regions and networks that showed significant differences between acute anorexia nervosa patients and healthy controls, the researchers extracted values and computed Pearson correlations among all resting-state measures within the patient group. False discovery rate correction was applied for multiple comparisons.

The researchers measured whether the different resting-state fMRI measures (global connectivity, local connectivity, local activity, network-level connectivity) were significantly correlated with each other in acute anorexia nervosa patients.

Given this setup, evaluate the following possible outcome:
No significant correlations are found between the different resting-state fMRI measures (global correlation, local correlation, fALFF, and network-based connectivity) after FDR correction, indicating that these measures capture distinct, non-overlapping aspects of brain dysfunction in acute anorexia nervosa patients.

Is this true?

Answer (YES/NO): NO